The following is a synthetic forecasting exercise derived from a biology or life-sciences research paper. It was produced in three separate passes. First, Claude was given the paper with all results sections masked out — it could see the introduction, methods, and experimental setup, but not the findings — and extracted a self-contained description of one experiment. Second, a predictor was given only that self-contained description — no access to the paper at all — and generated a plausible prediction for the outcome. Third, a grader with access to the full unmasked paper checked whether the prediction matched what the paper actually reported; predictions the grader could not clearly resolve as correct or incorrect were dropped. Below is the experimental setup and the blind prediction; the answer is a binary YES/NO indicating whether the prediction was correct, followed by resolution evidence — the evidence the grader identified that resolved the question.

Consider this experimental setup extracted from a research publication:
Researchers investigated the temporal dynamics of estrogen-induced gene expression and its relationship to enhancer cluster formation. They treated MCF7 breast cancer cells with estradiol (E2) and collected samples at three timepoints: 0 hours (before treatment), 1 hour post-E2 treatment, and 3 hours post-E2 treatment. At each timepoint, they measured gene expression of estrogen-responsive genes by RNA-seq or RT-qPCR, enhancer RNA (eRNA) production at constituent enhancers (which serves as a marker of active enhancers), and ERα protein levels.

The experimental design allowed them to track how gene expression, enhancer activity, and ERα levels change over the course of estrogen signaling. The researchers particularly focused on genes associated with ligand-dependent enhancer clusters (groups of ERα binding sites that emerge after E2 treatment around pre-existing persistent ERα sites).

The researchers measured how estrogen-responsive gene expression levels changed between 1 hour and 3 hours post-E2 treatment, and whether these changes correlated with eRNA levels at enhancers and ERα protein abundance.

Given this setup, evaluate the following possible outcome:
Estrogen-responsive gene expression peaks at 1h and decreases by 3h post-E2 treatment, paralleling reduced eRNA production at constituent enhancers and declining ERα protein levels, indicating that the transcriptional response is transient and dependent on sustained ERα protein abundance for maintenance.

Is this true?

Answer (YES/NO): YES